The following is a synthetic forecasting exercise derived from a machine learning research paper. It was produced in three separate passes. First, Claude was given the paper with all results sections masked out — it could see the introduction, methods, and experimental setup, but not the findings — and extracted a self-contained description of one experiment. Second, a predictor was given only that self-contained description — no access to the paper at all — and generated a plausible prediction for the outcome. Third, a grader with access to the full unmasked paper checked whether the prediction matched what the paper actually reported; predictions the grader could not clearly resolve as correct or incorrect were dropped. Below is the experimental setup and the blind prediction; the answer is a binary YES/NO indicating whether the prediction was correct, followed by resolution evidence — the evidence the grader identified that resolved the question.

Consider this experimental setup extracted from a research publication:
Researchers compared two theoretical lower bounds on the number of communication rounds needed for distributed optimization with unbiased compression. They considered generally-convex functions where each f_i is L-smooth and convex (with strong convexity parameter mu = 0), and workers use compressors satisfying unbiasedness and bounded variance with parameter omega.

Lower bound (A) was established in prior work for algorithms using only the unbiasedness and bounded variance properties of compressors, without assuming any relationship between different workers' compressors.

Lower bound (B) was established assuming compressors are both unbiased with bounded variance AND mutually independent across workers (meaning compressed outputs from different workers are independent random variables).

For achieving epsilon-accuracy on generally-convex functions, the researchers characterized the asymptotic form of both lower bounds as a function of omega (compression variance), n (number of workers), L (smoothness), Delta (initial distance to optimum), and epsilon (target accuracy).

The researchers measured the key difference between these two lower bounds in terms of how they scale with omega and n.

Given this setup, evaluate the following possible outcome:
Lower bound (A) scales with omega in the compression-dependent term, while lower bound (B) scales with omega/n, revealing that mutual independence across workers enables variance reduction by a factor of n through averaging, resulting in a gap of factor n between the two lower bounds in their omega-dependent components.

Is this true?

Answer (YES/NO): NO